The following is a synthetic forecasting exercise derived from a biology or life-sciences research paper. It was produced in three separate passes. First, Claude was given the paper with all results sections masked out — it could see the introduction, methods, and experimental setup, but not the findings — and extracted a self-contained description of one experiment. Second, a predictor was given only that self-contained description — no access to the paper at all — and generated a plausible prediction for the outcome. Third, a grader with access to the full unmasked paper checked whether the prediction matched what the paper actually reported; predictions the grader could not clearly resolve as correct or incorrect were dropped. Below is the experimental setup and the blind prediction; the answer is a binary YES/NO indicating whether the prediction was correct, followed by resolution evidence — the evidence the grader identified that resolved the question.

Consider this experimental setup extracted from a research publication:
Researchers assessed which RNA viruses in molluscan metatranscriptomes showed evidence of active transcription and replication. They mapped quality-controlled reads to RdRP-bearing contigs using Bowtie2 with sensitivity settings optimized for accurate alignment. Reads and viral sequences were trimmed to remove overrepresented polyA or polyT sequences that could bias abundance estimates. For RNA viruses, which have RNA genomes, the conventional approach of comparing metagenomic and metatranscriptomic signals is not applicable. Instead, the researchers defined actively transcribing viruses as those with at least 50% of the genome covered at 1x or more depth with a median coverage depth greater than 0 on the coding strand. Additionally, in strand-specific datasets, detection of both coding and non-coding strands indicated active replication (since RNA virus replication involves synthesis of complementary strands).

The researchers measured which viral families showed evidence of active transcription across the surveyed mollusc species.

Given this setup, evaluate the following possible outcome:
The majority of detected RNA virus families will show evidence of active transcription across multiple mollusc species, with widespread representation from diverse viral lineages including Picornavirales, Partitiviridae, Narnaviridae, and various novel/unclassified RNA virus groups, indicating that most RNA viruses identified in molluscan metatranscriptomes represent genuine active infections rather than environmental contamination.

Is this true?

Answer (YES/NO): NO